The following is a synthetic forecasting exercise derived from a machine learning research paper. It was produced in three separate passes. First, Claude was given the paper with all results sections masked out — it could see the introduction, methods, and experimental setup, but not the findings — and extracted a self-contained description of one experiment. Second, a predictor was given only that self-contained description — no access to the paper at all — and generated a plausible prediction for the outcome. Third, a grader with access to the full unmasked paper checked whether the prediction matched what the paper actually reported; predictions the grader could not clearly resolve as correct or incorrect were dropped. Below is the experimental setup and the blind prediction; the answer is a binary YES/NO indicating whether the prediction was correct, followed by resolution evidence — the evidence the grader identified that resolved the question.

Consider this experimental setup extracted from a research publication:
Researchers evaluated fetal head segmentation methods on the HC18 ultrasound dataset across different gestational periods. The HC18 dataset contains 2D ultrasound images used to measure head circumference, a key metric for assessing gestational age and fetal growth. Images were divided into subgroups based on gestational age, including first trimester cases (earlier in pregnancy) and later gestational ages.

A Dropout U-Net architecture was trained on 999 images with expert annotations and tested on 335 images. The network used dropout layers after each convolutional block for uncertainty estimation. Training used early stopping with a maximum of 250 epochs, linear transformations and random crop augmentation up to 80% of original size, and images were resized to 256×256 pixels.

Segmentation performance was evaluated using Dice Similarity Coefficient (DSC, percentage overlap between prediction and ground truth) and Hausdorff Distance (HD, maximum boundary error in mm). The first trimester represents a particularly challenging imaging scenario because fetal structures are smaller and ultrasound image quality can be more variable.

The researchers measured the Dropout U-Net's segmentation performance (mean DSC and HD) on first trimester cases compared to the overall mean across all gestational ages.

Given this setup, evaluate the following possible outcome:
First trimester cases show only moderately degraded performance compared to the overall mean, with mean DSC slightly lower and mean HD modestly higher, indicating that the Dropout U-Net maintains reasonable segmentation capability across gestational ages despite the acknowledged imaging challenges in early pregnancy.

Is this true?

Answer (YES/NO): NO